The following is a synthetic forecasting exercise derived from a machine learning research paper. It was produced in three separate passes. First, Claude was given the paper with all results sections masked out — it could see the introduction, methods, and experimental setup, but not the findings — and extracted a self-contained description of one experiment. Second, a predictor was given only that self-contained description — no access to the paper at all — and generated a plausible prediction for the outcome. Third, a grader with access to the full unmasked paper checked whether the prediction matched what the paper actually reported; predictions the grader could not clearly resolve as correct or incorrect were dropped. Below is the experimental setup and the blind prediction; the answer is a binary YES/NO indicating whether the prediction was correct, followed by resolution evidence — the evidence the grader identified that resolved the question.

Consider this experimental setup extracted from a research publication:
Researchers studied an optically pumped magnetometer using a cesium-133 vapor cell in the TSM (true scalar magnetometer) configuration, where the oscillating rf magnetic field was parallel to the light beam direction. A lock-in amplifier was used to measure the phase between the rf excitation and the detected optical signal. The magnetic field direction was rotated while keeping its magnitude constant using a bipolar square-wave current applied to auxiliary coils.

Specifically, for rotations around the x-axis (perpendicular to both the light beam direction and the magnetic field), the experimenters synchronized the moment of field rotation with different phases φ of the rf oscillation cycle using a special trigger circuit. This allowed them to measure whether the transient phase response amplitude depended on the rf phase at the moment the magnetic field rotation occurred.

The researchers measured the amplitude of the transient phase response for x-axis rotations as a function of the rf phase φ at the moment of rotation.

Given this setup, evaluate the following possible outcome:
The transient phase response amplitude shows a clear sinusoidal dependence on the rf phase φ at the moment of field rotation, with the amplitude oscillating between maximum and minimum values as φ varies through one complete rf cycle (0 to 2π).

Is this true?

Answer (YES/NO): YES